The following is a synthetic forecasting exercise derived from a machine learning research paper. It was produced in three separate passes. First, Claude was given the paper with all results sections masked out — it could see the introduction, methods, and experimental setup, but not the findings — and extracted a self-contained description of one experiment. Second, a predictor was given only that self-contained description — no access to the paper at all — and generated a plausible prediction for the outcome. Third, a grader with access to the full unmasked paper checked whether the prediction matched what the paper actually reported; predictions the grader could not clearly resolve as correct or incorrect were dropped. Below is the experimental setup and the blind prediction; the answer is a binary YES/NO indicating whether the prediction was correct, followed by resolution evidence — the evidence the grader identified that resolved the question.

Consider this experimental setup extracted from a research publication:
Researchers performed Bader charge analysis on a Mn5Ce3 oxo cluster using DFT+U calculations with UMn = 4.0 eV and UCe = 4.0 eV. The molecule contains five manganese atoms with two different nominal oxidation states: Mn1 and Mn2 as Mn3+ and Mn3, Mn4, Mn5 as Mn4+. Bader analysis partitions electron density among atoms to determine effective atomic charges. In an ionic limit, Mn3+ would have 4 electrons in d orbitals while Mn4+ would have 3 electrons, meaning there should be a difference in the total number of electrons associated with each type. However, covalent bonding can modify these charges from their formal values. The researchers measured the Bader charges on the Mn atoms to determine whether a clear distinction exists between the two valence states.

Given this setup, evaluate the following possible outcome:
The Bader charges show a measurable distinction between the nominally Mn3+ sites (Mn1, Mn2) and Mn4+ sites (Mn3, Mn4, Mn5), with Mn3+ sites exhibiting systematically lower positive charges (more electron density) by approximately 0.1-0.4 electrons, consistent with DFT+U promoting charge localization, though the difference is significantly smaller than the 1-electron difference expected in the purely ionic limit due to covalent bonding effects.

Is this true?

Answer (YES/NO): NO